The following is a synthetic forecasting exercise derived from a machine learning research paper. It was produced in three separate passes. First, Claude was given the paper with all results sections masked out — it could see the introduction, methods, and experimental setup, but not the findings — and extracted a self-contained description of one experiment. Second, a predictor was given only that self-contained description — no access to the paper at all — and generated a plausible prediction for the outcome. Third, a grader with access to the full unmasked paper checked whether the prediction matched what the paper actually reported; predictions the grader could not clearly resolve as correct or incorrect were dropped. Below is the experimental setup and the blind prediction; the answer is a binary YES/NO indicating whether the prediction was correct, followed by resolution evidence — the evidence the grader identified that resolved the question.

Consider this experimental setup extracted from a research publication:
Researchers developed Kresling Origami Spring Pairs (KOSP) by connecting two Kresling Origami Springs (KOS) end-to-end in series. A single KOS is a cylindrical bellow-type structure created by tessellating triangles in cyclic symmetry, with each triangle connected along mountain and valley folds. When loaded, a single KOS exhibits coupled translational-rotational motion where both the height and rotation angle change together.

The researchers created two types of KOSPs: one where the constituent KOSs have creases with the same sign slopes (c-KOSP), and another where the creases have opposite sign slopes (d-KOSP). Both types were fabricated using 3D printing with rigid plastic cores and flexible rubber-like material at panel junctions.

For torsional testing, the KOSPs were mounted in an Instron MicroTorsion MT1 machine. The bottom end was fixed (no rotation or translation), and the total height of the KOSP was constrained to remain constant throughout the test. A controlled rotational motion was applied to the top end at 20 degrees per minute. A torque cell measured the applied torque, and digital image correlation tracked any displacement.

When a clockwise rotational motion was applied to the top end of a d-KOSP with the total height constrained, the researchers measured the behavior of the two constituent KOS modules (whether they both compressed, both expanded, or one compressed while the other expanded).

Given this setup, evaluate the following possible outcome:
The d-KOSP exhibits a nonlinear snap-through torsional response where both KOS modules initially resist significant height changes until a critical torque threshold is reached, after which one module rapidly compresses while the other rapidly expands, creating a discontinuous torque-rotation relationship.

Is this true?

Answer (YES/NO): NO